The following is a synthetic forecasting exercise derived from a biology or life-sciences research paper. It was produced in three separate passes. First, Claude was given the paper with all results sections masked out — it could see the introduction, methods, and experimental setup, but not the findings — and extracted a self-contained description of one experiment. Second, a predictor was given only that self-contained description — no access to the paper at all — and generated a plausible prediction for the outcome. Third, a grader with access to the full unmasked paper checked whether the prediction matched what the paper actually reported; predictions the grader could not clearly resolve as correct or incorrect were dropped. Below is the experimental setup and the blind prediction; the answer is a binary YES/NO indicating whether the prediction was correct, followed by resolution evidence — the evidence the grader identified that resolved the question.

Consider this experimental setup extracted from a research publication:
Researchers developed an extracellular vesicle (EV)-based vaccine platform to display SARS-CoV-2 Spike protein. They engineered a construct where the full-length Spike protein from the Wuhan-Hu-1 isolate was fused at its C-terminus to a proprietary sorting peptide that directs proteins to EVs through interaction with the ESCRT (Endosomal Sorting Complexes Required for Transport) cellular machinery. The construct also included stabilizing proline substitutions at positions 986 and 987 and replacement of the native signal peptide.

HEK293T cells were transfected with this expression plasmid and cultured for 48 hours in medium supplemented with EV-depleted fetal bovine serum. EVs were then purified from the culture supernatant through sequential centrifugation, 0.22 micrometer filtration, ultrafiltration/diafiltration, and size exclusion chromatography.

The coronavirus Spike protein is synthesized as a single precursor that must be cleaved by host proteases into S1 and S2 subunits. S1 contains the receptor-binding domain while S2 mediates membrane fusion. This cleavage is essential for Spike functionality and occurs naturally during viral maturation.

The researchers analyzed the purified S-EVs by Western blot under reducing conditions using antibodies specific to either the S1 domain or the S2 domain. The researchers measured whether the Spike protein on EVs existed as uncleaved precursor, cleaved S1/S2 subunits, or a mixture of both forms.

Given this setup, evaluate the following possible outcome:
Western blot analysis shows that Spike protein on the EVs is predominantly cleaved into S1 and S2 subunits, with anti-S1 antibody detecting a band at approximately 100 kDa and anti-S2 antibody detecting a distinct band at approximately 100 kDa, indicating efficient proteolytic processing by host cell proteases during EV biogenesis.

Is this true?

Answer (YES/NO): NO